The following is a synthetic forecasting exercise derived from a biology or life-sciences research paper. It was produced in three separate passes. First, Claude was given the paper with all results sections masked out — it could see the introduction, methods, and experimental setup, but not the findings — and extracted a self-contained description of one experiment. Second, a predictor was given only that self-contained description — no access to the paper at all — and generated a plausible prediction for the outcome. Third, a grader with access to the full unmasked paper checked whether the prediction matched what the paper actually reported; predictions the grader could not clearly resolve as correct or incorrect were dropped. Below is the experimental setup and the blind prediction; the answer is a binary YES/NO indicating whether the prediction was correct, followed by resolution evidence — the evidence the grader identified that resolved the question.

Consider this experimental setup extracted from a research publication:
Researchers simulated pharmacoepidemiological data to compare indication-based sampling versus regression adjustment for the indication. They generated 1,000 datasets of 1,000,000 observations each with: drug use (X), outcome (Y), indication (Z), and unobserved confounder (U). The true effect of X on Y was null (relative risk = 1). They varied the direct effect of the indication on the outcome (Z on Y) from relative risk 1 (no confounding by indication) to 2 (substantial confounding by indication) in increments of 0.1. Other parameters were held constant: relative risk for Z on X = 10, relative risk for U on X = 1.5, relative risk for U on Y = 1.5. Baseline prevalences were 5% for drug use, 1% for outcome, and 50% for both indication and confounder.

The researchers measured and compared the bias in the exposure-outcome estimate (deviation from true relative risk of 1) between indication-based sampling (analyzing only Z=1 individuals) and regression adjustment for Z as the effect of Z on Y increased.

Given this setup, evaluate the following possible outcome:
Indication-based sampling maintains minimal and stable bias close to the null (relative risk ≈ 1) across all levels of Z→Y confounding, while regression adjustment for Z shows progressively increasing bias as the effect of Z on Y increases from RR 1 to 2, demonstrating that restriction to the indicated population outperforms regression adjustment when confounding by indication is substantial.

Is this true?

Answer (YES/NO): NO